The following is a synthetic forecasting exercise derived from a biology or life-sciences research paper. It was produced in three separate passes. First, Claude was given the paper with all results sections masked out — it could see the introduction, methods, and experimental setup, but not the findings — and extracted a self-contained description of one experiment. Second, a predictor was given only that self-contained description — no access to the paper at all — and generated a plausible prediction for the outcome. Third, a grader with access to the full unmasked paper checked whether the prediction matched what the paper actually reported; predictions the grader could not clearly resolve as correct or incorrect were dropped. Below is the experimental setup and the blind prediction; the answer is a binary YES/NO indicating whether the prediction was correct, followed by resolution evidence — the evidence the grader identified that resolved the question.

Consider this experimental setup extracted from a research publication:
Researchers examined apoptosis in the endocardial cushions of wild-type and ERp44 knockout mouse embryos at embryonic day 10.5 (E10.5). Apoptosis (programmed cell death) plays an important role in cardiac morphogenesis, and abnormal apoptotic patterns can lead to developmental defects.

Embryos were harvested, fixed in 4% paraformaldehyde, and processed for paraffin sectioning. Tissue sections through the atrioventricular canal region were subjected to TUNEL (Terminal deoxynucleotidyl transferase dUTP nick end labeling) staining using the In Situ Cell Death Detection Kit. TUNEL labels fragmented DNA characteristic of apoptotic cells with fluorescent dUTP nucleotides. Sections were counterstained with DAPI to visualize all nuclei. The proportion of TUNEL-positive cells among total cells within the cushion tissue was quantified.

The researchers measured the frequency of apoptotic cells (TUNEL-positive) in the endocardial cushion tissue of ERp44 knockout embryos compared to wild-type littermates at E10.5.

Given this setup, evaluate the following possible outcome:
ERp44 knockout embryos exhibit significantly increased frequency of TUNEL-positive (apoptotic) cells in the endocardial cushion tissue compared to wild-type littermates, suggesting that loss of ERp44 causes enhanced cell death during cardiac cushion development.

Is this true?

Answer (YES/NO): NO